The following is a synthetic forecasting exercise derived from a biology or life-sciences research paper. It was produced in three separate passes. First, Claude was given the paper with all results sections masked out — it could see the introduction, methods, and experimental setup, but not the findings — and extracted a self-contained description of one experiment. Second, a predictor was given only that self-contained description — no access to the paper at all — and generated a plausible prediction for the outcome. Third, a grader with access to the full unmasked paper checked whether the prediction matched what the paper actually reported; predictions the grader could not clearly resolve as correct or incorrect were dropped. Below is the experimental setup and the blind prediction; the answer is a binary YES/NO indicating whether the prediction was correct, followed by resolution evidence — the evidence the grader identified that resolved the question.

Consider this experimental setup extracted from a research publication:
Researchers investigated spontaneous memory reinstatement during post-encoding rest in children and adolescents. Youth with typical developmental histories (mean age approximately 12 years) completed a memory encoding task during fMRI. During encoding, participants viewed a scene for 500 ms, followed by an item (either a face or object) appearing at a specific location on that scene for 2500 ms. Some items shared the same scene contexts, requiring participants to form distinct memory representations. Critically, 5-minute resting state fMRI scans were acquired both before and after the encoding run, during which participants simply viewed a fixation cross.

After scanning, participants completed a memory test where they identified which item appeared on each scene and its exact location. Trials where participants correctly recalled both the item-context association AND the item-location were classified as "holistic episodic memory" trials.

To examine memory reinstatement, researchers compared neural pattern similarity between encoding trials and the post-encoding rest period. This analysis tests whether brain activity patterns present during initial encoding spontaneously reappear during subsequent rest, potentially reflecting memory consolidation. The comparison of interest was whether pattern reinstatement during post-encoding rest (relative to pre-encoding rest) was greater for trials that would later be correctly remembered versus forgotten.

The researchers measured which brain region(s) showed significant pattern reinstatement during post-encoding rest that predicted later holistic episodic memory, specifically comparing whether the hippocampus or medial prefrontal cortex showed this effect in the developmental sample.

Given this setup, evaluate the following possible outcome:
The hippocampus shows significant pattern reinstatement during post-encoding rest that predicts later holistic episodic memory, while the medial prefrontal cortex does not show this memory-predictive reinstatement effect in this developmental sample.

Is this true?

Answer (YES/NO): NO